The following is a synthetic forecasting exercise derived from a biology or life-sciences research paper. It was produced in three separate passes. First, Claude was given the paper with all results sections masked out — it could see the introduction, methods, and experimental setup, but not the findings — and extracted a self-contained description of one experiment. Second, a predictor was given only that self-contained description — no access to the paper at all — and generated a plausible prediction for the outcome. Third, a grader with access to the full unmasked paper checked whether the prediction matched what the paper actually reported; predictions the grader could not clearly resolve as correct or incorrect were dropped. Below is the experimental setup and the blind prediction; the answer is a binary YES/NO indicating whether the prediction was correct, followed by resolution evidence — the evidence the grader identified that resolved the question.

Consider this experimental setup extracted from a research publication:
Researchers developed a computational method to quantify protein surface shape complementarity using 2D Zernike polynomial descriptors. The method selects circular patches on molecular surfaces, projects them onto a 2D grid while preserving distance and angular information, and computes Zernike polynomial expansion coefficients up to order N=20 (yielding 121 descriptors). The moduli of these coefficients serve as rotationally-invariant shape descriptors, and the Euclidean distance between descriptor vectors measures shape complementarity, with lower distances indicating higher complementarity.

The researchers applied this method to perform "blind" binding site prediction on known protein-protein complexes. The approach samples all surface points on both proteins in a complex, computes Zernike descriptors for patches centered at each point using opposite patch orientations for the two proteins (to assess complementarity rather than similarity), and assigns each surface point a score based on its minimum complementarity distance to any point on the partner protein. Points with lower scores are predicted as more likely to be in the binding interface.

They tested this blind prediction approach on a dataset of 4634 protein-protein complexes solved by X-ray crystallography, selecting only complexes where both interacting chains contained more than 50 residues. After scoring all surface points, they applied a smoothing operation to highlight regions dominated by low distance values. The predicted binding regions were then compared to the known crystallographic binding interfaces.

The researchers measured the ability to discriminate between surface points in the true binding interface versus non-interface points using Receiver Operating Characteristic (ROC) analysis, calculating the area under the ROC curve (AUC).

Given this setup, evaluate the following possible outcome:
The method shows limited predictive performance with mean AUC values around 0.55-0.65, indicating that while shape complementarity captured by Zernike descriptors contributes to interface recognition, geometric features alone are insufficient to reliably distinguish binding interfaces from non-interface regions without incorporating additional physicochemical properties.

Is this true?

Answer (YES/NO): NO